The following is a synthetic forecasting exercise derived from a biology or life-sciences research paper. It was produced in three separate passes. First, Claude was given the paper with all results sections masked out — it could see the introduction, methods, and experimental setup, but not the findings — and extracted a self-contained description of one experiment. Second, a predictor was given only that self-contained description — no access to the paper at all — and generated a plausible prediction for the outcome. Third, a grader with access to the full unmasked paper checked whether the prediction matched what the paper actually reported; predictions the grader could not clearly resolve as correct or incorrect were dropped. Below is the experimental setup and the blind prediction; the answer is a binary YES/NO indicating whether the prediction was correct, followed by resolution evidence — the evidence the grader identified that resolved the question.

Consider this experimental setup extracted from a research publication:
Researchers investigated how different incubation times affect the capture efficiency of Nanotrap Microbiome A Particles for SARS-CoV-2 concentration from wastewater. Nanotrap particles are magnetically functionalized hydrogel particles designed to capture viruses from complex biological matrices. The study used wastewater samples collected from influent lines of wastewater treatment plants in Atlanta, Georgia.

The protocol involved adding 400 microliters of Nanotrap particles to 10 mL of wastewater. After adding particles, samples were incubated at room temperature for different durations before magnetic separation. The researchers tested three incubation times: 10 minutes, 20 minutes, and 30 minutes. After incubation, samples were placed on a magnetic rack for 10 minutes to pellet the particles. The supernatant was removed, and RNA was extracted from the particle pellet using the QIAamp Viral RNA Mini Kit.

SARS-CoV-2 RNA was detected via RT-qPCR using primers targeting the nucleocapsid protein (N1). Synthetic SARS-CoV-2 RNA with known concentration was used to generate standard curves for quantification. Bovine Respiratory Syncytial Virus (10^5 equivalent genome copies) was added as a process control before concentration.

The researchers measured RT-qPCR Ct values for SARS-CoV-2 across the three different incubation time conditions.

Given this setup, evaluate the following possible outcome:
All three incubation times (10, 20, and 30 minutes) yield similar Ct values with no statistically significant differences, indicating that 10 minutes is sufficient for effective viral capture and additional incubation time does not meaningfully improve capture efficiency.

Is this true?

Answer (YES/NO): YES